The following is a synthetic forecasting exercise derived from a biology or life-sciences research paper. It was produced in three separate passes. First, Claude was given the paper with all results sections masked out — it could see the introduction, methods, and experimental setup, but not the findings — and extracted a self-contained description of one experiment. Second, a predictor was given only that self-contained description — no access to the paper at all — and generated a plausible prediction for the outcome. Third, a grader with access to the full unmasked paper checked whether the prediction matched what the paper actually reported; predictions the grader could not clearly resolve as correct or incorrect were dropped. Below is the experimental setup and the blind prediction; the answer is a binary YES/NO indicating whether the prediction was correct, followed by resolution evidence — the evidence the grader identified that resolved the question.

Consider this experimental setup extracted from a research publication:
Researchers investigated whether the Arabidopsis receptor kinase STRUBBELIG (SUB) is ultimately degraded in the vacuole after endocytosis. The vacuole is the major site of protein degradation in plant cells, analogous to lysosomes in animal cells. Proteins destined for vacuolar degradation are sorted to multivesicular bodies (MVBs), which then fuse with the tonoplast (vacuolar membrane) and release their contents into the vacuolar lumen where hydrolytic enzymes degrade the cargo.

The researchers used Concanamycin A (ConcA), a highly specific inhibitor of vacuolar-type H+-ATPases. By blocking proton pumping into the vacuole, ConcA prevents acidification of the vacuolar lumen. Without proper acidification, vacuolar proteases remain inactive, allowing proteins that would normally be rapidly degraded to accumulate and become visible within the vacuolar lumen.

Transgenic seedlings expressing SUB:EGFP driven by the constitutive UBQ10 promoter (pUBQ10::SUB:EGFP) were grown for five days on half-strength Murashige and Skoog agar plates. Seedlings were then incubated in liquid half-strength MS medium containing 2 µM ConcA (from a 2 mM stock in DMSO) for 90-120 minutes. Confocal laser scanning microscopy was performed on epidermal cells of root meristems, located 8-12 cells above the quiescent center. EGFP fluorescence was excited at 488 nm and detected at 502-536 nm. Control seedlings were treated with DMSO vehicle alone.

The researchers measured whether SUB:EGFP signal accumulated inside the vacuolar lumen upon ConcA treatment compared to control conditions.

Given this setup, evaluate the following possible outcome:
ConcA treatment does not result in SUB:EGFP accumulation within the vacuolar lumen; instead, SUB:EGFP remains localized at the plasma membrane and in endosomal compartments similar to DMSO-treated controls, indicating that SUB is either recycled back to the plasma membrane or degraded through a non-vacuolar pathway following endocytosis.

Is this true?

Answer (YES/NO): NO